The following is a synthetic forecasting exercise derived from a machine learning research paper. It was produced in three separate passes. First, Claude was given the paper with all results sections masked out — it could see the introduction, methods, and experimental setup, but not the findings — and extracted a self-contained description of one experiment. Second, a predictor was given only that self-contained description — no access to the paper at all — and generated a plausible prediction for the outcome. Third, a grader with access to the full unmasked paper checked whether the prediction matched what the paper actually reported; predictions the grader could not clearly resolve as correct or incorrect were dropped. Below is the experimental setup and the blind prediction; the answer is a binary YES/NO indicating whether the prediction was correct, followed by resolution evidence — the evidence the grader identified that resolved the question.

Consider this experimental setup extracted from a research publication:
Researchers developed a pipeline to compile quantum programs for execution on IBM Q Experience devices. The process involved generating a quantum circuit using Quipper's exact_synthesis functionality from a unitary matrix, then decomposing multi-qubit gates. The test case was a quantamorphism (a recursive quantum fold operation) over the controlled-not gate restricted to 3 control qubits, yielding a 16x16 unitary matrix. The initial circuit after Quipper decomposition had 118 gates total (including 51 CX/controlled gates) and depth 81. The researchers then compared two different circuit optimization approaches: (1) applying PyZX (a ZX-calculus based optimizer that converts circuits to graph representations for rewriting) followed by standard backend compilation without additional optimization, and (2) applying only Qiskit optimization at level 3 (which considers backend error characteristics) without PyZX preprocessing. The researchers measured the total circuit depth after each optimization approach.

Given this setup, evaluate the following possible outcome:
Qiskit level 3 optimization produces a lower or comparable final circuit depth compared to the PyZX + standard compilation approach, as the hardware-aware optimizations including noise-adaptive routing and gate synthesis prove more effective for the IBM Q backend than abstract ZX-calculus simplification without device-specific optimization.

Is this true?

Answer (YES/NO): NO